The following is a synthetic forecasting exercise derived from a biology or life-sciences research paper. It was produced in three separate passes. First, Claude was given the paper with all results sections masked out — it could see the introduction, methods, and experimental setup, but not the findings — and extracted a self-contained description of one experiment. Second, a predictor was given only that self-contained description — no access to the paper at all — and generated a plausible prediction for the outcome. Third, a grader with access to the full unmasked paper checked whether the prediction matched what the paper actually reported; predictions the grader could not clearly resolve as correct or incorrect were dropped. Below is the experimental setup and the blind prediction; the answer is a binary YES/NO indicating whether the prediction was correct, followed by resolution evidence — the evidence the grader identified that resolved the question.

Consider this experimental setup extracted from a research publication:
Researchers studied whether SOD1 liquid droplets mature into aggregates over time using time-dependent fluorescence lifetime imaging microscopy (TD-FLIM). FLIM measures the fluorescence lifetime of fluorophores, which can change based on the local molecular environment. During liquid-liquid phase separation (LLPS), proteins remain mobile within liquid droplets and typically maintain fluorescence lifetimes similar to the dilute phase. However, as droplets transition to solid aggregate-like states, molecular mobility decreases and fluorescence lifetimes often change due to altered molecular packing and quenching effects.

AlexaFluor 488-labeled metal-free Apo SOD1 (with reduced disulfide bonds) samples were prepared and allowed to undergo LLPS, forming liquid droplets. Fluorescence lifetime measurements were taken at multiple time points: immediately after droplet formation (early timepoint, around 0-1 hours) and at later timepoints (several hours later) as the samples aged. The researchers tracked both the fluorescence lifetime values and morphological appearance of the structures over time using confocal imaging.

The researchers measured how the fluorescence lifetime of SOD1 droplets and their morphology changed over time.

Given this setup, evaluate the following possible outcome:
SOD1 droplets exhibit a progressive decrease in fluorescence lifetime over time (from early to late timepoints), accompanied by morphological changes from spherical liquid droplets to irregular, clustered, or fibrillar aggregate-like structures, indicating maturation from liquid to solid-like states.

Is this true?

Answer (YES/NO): NO